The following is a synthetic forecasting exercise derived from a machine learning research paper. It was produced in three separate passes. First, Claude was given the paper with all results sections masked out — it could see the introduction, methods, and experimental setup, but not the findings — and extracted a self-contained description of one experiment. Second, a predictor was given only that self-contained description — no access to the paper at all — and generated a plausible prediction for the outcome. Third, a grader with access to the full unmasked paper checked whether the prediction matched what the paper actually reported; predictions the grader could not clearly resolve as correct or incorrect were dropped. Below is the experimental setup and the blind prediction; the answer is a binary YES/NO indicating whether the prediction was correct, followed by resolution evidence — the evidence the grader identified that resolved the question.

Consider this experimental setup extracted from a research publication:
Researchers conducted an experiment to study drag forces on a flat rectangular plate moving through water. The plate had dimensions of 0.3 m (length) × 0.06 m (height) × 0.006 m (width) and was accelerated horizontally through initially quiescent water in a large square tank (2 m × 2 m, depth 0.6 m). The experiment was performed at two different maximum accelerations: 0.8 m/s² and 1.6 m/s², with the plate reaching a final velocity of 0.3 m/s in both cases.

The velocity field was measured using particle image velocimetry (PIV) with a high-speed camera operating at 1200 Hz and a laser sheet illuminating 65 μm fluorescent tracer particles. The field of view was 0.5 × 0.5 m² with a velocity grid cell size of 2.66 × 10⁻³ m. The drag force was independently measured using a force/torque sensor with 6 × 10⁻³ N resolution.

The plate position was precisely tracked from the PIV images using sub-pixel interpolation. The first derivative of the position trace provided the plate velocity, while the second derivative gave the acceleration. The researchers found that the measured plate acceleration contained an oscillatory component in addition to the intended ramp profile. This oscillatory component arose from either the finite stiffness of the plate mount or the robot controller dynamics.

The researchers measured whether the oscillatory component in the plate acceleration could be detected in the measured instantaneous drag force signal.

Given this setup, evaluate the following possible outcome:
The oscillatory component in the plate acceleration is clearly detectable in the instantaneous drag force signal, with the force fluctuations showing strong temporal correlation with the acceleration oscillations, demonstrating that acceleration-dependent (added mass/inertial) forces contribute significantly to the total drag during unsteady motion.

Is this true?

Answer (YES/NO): YES